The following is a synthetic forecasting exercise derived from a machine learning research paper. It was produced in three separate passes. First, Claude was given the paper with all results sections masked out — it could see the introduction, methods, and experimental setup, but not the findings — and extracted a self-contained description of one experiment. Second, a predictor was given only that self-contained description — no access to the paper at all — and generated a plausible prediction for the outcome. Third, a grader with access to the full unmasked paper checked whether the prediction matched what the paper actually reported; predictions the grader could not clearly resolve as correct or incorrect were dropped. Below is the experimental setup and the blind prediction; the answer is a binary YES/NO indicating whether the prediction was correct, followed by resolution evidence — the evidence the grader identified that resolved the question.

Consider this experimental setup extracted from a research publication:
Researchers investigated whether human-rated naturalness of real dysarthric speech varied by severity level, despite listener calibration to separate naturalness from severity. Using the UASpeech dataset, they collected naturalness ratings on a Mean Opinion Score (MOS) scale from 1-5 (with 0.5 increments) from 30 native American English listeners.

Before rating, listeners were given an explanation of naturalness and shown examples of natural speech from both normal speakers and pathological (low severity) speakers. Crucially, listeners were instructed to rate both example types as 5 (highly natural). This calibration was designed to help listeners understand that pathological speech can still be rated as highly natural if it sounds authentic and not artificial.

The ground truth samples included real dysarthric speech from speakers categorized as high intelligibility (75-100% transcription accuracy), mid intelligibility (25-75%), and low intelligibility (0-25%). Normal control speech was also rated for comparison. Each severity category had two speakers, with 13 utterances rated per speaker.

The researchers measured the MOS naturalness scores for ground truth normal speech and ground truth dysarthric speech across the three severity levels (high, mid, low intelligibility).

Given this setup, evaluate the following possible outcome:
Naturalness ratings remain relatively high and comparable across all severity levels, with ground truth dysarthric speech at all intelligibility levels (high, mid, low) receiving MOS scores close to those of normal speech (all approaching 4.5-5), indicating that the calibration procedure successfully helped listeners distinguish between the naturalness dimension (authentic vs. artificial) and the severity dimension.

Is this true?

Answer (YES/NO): NO